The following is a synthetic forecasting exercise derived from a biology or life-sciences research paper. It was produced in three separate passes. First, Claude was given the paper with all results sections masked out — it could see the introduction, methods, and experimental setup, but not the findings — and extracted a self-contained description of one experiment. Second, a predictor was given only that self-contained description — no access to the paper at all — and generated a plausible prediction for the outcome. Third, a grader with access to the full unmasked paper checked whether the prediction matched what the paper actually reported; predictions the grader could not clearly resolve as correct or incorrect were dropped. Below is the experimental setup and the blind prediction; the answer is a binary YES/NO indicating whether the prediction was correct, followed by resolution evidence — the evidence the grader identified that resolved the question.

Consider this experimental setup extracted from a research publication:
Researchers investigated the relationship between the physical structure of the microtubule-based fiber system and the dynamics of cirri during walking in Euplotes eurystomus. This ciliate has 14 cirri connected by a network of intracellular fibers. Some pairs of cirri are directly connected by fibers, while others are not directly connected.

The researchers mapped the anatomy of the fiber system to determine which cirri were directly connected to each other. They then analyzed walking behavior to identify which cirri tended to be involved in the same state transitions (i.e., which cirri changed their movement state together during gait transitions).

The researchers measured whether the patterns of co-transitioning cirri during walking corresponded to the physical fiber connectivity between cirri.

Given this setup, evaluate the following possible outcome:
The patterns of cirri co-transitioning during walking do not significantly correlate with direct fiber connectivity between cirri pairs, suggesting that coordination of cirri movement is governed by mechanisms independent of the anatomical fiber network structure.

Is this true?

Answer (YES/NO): NO